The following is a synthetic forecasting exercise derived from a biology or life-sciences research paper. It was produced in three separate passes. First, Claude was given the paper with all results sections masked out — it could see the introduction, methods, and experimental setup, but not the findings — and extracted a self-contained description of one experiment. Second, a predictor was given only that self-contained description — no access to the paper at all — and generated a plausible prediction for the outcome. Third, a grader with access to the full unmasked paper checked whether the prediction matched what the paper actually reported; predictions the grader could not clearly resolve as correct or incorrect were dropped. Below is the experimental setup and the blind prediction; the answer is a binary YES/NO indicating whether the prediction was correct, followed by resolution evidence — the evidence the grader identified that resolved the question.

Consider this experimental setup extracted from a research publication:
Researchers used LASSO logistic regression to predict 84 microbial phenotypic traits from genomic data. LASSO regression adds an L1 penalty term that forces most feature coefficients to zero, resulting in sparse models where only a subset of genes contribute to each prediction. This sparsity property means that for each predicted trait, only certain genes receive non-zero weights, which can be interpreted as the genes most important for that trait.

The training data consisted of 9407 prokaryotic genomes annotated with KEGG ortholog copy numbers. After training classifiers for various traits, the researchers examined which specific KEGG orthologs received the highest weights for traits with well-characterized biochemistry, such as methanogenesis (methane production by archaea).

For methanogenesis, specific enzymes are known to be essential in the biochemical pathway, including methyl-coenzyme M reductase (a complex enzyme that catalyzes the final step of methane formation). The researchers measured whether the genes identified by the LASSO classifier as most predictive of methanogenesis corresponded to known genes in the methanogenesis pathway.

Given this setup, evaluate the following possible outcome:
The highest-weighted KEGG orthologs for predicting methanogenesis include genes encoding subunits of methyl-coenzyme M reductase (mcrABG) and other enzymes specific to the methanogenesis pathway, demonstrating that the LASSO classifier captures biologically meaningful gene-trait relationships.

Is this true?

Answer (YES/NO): YES